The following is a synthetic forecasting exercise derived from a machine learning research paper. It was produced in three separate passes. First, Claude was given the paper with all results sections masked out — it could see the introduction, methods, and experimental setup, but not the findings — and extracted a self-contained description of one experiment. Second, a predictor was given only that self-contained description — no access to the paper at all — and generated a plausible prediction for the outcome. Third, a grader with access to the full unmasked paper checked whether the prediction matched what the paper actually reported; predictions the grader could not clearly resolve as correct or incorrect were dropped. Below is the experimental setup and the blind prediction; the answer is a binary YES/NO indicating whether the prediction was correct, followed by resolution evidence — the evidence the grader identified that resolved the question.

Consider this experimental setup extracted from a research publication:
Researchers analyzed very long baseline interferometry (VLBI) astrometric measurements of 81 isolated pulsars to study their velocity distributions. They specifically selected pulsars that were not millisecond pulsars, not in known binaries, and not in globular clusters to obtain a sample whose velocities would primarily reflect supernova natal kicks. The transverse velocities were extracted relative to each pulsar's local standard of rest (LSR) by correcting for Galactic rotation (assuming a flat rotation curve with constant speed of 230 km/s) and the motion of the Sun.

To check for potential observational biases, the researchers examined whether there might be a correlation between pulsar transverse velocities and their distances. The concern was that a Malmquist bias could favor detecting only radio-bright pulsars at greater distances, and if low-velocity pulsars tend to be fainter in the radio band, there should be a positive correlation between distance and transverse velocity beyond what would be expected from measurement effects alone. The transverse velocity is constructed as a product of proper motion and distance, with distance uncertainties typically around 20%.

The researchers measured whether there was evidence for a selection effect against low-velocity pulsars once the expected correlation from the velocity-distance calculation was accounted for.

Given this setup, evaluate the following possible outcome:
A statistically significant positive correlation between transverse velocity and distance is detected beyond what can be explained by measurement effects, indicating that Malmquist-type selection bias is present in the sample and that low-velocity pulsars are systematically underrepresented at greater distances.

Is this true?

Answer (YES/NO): NO